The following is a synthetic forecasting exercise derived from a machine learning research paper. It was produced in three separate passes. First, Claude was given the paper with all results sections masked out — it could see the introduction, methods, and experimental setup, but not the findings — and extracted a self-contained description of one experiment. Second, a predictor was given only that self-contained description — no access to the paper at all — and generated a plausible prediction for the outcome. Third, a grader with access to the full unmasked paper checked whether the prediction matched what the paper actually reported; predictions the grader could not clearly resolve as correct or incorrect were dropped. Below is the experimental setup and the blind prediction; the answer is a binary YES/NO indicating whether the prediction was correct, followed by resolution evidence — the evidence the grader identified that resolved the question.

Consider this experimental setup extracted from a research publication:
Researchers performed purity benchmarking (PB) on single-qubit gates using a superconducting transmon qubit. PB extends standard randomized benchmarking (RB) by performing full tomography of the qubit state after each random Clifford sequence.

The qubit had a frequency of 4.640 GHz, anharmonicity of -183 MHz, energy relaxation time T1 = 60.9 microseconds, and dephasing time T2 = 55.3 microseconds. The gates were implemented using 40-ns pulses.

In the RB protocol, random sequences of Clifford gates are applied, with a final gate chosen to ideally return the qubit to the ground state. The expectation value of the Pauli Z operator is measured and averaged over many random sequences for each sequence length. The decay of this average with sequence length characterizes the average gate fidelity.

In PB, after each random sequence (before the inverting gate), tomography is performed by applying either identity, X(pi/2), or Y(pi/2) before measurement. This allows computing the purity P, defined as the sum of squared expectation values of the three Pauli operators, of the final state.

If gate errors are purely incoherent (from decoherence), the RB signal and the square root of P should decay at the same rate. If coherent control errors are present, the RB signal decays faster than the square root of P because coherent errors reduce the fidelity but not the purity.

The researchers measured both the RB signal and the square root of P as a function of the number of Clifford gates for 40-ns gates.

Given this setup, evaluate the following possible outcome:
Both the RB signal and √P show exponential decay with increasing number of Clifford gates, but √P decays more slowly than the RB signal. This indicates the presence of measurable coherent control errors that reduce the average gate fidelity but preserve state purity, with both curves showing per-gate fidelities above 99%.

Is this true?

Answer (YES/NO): NO